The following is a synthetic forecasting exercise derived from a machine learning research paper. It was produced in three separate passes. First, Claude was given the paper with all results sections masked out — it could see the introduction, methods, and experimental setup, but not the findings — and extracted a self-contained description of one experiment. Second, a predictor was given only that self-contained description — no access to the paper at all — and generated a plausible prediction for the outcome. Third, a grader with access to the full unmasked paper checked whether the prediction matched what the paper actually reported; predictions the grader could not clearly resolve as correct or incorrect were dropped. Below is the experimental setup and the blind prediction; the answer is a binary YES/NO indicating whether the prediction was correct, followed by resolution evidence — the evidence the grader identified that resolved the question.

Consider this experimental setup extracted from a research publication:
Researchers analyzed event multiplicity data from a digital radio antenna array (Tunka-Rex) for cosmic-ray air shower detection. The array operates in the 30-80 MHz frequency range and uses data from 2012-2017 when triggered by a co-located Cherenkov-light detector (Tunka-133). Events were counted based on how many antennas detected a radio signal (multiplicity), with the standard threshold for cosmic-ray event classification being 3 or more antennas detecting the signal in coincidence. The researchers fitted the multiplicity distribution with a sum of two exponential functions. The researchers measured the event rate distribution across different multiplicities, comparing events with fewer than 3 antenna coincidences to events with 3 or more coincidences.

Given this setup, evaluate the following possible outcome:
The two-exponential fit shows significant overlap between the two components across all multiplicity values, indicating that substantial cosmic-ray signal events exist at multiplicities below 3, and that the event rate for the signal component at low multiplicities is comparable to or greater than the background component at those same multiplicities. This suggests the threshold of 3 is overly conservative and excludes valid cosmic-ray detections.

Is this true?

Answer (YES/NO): NO